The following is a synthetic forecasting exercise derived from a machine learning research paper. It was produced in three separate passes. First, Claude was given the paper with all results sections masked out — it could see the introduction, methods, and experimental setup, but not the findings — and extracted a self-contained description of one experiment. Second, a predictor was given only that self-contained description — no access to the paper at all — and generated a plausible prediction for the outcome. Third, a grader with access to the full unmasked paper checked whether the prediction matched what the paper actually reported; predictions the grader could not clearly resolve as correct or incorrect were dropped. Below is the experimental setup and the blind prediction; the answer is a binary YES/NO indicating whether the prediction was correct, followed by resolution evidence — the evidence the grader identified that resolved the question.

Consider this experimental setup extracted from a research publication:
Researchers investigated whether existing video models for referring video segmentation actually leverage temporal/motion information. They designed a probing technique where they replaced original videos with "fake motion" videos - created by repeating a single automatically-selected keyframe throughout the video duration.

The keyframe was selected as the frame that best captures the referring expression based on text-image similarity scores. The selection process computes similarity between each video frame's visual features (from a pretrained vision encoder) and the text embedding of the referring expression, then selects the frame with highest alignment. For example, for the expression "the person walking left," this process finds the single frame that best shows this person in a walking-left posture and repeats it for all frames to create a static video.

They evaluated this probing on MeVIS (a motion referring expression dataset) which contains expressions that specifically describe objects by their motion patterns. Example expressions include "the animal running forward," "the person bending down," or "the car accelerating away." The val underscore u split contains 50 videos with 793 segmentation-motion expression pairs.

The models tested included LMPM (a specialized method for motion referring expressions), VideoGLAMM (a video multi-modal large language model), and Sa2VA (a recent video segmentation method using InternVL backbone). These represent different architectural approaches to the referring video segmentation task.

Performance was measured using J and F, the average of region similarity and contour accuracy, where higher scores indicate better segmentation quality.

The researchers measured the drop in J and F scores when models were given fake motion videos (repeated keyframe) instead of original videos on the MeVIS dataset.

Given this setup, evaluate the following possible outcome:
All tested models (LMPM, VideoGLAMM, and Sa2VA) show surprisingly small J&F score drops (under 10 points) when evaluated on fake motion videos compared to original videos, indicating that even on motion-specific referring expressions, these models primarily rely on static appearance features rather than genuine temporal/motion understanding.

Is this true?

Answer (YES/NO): NO